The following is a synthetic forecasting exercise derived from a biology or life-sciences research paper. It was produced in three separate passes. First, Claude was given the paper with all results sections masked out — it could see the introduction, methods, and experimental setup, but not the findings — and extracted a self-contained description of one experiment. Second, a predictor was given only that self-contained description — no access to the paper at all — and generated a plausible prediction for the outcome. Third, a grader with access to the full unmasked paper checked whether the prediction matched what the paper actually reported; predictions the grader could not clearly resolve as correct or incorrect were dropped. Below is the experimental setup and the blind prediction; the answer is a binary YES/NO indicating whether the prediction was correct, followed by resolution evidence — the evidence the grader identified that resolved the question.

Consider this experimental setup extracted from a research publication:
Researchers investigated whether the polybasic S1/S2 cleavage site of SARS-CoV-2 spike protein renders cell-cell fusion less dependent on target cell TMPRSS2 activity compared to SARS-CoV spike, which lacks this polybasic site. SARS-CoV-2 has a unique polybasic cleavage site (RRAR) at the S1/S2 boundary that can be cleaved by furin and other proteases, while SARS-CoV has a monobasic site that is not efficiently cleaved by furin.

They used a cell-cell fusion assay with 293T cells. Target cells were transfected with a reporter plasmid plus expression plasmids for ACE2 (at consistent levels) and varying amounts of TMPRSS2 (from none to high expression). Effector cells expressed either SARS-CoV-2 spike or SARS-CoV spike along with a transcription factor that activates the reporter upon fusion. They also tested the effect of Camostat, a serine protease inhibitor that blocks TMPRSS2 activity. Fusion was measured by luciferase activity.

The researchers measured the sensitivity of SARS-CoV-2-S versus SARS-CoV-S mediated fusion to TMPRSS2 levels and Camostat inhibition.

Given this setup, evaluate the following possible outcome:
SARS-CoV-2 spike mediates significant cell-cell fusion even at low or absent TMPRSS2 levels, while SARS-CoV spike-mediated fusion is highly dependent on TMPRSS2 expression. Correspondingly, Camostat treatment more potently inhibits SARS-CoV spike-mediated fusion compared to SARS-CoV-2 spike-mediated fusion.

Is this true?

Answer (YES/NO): YES